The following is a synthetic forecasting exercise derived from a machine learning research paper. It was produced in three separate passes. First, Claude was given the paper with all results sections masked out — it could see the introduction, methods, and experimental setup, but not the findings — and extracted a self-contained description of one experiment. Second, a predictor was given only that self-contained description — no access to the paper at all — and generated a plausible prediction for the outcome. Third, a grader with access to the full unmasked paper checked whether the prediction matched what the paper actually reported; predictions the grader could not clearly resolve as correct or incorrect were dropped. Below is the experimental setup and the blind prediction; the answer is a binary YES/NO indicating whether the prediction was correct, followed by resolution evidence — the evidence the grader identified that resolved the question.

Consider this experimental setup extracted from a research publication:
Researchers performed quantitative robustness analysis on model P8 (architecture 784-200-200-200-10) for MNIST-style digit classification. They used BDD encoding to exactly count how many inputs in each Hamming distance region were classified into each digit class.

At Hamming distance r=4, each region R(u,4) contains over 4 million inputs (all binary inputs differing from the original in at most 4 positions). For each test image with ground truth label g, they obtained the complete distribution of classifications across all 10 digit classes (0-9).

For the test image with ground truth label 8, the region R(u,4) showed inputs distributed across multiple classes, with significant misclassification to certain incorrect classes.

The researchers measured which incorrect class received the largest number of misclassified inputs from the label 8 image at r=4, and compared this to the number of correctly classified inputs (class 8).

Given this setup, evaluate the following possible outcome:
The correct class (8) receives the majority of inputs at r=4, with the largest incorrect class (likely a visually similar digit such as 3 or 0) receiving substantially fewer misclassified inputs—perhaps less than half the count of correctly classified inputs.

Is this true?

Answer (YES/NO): NO